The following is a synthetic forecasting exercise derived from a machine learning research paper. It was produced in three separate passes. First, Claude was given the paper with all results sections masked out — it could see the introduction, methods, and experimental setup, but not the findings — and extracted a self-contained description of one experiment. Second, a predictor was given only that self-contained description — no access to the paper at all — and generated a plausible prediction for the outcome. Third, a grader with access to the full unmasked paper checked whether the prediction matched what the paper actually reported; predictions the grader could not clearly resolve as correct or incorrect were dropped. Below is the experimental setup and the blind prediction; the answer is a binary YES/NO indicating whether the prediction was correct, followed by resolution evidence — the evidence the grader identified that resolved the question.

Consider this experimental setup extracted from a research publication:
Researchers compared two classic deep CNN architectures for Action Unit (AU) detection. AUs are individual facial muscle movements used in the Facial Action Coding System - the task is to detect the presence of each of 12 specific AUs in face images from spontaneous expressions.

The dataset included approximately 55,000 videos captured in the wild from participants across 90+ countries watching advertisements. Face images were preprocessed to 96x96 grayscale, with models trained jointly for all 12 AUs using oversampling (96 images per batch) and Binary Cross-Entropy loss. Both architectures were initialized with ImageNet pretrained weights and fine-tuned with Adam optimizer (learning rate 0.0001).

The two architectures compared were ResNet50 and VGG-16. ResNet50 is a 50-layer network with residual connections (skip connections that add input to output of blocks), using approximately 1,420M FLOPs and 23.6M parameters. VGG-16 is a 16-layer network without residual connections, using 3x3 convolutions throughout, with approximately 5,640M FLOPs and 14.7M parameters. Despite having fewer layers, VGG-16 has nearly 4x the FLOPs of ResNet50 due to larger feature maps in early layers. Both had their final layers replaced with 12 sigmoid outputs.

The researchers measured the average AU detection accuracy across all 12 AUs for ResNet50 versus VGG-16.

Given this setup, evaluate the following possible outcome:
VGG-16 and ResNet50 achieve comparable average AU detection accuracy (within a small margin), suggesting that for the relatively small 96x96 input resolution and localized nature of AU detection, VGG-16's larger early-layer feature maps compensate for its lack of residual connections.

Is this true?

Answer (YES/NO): NO